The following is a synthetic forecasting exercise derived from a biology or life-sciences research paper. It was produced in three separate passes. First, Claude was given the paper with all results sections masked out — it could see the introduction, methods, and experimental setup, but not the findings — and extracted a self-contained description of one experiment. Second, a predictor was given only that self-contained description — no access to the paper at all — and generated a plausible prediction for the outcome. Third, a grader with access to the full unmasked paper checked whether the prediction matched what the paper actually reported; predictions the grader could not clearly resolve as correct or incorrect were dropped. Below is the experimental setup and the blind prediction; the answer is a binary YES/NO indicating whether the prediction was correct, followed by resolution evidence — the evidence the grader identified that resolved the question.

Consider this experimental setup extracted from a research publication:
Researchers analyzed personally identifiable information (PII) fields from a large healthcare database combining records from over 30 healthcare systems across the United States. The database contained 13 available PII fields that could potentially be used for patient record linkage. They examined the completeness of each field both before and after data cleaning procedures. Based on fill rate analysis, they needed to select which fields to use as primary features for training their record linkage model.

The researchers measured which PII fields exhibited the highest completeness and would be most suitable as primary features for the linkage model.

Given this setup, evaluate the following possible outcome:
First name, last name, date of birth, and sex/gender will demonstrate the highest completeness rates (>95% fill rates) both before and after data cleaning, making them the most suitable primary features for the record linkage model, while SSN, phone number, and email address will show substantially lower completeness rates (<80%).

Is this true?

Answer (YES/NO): NO